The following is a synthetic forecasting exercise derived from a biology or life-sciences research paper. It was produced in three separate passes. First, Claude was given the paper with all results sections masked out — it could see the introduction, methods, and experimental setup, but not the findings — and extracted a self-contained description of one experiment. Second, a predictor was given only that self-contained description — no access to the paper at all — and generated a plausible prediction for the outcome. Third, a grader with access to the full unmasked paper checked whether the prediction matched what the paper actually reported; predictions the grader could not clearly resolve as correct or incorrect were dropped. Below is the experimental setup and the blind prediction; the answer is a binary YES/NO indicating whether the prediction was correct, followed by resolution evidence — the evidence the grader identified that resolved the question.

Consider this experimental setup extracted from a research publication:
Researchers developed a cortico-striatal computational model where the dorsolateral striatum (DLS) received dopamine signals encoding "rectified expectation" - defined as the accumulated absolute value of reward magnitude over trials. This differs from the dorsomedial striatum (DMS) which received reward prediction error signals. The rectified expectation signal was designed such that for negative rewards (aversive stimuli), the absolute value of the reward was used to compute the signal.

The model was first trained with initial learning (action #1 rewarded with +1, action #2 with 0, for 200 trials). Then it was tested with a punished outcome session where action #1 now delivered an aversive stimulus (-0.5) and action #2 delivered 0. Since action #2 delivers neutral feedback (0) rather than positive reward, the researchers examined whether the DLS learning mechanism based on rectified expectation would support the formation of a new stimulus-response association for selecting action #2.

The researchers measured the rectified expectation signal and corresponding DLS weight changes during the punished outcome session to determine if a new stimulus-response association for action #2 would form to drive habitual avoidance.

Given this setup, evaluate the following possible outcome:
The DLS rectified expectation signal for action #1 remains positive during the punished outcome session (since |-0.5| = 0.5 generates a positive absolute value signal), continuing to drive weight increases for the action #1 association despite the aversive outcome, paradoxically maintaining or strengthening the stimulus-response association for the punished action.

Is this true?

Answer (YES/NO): NO